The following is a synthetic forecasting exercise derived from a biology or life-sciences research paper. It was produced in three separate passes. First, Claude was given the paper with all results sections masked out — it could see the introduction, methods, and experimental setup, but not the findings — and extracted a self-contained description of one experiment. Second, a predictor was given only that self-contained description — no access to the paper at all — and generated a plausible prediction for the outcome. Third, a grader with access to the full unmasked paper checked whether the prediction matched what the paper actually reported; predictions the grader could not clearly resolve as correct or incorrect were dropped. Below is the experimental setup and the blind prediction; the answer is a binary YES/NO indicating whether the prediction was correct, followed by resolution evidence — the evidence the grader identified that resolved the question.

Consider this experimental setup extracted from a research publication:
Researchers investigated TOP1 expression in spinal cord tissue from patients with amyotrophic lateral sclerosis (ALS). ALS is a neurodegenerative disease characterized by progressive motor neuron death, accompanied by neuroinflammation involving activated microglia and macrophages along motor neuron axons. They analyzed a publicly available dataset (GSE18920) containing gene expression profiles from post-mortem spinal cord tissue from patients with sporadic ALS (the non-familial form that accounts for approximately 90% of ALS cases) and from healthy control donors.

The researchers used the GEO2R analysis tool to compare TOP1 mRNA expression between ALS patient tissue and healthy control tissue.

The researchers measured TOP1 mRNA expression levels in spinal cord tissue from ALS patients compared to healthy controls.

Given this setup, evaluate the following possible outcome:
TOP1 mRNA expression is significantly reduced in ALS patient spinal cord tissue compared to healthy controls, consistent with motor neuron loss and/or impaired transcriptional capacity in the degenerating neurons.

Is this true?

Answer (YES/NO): NO